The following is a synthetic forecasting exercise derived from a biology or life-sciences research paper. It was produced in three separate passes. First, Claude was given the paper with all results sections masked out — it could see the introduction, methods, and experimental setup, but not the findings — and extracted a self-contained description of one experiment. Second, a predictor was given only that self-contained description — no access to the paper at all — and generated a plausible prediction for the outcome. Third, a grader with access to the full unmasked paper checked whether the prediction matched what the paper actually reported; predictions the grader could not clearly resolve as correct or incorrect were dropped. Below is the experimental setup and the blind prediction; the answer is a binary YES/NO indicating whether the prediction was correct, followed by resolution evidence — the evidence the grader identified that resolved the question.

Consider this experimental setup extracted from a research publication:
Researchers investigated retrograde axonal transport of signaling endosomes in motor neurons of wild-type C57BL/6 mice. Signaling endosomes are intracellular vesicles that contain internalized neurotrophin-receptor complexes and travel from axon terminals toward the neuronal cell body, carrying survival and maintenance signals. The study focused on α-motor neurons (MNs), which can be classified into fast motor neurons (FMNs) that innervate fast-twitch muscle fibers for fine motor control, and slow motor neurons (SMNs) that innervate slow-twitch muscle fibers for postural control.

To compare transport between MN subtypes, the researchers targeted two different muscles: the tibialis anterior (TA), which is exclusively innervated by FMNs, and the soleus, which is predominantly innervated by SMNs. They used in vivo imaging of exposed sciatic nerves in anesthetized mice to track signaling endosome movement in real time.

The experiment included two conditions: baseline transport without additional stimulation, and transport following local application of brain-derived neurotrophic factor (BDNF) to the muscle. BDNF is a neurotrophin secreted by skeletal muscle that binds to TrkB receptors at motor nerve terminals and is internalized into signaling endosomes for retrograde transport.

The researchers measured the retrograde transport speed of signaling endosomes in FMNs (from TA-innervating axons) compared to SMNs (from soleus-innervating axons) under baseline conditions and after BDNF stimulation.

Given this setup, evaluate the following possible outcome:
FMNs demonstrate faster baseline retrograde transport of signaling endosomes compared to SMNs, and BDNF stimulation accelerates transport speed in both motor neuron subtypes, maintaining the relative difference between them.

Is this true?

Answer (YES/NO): NO